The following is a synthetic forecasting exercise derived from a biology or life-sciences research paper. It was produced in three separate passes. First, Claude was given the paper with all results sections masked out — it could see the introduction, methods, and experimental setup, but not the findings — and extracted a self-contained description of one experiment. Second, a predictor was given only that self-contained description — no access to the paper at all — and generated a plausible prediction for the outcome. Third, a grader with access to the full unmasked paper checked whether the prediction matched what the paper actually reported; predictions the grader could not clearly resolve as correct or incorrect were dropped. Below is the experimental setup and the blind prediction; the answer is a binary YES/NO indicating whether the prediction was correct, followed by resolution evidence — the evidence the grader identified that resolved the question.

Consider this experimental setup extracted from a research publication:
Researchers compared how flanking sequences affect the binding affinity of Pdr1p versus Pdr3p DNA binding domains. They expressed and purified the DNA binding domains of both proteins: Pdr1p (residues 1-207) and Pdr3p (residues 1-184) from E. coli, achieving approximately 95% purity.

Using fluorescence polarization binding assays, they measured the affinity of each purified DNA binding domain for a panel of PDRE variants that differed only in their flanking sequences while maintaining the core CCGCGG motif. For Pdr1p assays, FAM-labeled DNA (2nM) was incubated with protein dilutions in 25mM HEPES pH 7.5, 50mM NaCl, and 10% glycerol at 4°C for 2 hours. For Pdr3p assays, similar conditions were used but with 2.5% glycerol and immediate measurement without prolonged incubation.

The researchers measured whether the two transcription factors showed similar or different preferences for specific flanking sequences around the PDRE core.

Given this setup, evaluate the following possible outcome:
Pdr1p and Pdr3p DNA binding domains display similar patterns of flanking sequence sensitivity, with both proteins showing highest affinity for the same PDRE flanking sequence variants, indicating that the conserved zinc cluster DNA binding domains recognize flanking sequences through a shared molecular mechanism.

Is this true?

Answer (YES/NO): NO